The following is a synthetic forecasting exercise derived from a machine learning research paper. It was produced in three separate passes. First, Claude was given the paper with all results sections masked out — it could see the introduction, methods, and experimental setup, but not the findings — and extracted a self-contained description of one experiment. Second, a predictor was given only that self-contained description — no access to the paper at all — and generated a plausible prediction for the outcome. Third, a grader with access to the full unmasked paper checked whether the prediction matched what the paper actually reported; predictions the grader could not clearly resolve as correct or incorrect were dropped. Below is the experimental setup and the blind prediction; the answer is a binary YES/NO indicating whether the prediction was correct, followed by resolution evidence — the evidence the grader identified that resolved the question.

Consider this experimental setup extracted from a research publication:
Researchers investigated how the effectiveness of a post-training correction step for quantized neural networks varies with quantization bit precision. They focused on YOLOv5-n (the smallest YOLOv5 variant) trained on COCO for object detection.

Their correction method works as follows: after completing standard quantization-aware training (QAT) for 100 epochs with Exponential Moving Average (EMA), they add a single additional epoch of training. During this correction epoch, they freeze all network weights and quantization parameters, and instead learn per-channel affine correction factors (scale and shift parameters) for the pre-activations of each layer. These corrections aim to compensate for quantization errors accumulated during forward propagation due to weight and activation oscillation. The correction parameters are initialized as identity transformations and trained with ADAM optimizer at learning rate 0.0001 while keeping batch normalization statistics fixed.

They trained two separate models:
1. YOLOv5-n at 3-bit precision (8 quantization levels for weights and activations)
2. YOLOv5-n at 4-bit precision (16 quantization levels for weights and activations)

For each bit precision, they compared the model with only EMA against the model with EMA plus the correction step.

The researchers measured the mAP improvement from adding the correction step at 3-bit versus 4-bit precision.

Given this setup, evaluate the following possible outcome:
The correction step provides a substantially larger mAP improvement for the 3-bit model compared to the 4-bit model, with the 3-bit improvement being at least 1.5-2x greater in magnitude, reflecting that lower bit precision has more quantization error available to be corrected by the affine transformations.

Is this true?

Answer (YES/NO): YES